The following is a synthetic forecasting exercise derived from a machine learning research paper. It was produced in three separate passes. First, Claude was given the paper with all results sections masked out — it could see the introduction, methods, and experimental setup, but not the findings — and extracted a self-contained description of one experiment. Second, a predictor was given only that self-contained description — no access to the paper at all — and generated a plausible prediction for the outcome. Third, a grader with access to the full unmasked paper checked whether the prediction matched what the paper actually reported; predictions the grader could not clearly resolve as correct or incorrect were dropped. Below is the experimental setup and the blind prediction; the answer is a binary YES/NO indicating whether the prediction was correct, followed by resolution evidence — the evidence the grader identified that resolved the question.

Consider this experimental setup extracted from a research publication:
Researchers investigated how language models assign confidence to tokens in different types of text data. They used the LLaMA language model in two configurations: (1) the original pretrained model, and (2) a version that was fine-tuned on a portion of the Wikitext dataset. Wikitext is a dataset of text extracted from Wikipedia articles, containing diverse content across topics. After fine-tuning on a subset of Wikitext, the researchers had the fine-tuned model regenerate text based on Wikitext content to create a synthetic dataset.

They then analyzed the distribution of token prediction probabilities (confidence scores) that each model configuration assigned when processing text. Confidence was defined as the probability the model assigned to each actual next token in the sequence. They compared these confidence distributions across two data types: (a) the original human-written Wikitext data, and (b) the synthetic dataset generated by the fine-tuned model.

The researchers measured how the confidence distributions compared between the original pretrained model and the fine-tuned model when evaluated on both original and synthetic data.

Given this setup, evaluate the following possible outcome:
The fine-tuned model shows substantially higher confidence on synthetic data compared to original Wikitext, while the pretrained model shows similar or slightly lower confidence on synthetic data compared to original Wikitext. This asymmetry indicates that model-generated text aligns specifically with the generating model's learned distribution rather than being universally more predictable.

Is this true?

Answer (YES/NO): YES